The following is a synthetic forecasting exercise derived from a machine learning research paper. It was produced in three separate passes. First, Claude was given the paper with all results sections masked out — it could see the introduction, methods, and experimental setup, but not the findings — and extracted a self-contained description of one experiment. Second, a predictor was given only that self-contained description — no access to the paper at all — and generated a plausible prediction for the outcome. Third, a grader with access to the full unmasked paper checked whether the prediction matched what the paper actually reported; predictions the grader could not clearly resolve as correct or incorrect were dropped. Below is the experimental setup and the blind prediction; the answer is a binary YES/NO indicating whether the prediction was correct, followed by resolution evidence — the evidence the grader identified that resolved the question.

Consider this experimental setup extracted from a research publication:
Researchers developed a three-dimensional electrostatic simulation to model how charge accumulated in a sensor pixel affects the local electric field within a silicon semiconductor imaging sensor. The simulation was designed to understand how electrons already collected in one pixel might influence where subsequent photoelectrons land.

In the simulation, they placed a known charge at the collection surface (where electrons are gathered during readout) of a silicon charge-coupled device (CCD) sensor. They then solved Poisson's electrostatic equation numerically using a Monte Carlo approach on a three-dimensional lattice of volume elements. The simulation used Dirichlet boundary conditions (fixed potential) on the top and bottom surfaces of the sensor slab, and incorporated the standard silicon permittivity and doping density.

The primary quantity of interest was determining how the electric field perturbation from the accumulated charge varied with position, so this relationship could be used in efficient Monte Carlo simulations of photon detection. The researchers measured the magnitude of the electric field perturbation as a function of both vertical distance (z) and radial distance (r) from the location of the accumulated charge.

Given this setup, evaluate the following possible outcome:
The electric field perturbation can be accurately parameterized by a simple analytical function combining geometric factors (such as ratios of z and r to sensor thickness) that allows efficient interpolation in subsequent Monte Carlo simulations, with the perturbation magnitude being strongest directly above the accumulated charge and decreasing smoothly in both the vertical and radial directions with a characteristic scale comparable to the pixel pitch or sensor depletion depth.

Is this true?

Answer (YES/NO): YES